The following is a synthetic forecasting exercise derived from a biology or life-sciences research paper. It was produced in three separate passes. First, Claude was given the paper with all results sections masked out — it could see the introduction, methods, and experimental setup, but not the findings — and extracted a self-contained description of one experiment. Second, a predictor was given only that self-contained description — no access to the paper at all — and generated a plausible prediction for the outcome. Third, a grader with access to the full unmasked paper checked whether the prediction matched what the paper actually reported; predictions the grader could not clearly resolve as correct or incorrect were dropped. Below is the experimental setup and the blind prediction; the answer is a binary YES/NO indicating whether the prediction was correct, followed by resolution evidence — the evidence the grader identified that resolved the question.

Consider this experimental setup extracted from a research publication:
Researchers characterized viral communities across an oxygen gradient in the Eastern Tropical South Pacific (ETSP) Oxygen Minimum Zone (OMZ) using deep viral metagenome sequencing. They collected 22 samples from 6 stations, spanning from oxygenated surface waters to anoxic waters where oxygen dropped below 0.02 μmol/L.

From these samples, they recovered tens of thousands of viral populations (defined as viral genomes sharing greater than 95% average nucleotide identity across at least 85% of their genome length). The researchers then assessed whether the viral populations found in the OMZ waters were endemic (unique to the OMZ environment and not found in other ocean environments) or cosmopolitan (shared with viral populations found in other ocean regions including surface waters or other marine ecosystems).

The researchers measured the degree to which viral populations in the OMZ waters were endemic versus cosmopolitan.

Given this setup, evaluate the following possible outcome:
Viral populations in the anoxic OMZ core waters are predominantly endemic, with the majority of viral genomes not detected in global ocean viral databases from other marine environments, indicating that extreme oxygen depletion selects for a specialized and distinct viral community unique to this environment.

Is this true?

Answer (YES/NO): YES